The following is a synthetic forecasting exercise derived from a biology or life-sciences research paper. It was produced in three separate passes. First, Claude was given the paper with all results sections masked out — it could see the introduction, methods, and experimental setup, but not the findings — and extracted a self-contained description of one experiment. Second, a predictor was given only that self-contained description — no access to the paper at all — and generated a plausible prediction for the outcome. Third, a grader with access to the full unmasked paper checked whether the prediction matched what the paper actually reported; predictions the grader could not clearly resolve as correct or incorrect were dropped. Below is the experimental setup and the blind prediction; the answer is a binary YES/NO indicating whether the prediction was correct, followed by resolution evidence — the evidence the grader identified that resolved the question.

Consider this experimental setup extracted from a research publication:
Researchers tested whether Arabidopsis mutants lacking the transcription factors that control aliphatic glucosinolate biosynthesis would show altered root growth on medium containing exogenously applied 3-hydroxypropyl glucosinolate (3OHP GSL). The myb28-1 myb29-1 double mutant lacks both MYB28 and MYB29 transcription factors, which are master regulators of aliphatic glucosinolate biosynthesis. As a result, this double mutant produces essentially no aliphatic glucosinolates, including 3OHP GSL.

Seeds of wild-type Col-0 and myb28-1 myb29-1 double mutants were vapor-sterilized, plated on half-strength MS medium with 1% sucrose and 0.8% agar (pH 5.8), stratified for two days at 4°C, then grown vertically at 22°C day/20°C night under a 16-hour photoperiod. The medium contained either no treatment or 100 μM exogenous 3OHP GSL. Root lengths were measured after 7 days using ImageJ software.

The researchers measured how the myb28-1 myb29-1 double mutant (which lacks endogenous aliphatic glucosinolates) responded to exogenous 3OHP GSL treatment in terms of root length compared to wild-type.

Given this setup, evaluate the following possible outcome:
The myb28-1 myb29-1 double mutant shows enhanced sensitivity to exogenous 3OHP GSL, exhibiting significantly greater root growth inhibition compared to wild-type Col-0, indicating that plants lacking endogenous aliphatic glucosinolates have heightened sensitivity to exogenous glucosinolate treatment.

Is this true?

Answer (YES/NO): NO